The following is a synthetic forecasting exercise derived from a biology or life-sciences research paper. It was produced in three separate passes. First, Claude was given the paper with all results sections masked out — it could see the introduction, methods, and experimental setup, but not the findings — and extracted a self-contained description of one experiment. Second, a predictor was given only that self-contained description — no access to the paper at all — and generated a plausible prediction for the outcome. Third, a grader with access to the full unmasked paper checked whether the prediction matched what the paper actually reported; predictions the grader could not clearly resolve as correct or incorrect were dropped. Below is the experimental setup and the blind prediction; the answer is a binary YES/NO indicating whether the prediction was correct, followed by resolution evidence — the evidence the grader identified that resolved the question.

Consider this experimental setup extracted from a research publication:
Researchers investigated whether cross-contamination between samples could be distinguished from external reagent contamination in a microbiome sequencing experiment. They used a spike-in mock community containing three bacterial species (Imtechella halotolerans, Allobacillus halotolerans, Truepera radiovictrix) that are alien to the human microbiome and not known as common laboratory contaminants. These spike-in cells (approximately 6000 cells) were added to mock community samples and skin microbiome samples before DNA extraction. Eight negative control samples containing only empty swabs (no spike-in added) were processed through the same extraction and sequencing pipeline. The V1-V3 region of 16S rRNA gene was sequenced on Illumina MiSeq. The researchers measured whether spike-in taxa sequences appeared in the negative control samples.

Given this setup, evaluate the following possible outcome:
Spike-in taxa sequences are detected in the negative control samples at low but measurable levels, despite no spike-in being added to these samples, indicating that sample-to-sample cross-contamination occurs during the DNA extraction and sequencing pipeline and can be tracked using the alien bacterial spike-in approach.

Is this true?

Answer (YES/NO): YES